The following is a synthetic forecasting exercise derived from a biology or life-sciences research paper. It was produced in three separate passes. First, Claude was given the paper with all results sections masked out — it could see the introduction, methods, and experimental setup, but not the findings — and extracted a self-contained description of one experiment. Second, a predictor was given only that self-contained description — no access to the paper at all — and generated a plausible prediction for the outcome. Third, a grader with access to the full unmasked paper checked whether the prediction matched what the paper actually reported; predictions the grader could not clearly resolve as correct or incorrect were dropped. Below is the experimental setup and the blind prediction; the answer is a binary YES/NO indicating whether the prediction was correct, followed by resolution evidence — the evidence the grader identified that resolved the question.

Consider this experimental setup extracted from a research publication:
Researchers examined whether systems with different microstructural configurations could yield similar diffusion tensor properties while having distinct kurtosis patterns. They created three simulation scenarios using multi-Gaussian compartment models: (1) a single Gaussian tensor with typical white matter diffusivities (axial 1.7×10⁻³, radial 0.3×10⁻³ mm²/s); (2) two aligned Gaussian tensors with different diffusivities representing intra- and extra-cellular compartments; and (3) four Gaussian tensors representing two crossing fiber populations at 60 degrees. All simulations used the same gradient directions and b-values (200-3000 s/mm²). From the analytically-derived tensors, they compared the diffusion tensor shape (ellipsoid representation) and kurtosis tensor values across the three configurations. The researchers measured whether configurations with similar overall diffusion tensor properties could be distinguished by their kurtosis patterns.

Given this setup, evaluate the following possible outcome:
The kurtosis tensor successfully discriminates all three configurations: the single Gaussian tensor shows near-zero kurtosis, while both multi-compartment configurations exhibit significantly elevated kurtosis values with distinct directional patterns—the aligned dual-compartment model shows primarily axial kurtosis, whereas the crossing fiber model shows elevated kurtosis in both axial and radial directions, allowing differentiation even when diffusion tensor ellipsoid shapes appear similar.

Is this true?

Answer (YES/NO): NO